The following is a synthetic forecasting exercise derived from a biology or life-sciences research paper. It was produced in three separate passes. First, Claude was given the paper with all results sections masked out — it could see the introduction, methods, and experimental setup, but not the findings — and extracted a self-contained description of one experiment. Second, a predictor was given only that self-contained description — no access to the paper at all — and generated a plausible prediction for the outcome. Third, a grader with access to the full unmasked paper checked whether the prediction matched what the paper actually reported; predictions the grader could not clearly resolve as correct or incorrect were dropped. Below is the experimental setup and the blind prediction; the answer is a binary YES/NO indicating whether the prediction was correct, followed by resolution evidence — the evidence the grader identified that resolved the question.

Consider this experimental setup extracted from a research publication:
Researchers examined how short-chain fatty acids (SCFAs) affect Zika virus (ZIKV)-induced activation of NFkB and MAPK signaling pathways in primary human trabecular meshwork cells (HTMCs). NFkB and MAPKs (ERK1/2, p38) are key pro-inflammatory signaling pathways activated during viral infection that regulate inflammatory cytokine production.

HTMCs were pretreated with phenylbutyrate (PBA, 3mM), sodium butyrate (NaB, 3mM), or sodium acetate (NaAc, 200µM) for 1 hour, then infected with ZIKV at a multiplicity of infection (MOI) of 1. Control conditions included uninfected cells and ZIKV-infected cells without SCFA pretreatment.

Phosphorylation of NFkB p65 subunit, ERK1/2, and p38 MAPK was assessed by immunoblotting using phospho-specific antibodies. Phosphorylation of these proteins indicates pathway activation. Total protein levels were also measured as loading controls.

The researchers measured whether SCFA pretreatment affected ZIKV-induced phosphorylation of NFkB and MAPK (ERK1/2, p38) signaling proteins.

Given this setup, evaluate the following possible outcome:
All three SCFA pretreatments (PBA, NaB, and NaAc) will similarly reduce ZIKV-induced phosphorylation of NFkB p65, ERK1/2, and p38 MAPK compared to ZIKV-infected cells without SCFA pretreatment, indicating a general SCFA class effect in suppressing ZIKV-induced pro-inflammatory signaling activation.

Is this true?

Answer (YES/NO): YES